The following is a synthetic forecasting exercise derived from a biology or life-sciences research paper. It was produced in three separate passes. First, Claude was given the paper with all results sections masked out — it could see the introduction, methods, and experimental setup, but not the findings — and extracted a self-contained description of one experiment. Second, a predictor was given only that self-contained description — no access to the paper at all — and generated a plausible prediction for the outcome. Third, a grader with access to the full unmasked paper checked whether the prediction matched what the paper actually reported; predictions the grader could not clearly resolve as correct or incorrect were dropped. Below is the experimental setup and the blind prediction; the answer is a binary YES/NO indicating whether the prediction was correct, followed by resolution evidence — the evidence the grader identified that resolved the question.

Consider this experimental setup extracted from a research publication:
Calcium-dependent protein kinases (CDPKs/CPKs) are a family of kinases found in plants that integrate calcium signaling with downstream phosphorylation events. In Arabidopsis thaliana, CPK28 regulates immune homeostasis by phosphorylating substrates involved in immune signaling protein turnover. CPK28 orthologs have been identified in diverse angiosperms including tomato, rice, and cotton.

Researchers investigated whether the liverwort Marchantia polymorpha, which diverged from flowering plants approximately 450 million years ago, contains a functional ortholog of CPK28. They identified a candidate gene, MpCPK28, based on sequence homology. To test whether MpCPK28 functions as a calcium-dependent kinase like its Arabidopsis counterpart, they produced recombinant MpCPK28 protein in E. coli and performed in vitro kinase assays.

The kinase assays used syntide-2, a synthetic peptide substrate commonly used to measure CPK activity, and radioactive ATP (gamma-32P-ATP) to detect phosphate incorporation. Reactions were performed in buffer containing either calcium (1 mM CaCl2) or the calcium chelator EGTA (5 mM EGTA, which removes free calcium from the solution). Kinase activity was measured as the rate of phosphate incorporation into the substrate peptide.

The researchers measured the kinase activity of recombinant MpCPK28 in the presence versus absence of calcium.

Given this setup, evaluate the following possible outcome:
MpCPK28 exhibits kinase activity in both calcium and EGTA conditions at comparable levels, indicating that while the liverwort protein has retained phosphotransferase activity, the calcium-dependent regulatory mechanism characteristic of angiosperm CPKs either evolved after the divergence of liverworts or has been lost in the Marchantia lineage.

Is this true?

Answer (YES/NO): NO